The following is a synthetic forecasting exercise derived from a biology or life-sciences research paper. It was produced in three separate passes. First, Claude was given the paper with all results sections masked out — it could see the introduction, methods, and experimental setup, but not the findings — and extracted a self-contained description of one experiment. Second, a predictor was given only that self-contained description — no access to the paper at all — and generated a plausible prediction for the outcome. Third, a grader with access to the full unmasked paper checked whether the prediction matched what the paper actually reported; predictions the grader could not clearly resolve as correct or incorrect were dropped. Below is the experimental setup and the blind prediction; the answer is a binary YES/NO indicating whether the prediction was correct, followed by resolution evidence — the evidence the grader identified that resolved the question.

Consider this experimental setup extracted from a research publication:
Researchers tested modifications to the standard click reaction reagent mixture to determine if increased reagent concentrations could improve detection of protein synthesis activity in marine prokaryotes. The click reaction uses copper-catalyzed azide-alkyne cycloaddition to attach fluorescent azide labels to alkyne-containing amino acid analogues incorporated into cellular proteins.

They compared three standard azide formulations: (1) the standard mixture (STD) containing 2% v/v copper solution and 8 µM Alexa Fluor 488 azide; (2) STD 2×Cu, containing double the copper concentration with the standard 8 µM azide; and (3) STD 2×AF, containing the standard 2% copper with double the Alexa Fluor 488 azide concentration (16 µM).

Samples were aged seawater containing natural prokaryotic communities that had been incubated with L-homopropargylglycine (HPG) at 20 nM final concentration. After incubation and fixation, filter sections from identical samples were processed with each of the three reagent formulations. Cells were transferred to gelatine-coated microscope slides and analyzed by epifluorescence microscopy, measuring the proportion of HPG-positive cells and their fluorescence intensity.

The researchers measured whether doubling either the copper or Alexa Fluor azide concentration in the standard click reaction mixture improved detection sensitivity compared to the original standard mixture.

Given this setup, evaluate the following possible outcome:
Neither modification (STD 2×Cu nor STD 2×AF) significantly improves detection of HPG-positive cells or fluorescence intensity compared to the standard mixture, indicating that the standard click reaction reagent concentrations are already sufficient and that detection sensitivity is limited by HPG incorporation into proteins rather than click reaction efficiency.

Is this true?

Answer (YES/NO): NO